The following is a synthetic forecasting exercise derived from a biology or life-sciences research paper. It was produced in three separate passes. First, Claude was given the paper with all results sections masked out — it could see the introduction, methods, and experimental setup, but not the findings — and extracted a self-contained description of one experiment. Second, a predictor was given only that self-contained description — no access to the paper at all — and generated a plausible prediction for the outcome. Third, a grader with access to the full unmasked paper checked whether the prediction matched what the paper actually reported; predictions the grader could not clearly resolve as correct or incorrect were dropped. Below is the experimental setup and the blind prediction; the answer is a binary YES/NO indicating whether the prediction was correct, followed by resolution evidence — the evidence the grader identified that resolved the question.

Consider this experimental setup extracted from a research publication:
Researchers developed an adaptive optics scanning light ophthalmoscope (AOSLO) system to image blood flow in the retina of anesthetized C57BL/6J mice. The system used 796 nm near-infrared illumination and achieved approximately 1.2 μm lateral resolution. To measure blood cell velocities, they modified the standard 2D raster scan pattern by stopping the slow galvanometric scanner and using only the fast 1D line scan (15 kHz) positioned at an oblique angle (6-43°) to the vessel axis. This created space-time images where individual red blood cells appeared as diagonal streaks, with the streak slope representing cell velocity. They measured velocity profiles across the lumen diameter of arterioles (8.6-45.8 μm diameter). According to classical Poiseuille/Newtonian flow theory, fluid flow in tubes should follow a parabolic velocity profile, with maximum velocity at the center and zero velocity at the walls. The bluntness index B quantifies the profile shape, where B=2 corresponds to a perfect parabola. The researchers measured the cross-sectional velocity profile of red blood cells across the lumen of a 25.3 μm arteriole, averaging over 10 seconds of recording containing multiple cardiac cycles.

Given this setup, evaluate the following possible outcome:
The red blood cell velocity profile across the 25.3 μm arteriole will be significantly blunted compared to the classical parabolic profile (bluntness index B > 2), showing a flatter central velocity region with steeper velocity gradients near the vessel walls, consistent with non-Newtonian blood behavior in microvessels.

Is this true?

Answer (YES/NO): NO